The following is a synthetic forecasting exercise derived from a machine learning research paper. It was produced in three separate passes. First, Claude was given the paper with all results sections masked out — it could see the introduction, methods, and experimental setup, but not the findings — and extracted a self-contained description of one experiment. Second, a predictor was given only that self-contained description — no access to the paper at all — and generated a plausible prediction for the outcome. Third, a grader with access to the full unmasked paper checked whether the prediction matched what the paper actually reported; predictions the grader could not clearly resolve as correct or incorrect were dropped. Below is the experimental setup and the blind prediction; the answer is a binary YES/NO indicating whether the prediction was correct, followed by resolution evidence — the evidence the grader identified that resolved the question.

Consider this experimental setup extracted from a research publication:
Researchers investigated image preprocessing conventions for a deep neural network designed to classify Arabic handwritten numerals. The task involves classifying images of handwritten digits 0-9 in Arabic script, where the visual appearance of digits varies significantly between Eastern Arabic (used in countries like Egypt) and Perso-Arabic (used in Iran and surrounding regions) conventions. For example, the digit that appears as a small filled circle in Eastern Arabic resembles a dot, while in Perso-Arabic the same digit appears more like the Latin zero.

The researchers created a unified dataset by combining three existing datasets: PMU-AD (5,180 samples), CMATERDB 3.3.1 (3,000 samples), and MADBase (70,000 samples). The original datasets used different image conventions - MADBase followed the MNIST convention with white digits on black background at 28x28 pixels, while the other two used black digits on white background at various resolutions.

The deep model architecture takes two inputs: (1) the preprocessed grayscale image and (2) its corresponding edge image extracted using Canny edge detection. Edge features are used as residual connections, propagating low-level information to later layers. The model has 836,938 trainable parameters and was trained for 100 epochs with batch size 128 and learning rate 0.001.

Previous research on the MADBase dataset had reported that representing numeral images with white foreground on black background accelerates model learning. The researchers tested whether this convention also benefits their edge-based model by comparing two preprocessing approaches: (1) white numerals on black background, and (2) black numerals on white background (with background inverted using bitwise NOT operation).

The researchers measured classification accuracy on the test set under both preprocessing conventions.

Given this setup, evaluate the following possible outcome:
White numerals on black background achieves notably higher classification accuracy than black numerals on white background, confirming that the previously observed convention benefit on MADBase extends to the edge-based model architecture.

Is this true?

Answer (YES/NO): NO